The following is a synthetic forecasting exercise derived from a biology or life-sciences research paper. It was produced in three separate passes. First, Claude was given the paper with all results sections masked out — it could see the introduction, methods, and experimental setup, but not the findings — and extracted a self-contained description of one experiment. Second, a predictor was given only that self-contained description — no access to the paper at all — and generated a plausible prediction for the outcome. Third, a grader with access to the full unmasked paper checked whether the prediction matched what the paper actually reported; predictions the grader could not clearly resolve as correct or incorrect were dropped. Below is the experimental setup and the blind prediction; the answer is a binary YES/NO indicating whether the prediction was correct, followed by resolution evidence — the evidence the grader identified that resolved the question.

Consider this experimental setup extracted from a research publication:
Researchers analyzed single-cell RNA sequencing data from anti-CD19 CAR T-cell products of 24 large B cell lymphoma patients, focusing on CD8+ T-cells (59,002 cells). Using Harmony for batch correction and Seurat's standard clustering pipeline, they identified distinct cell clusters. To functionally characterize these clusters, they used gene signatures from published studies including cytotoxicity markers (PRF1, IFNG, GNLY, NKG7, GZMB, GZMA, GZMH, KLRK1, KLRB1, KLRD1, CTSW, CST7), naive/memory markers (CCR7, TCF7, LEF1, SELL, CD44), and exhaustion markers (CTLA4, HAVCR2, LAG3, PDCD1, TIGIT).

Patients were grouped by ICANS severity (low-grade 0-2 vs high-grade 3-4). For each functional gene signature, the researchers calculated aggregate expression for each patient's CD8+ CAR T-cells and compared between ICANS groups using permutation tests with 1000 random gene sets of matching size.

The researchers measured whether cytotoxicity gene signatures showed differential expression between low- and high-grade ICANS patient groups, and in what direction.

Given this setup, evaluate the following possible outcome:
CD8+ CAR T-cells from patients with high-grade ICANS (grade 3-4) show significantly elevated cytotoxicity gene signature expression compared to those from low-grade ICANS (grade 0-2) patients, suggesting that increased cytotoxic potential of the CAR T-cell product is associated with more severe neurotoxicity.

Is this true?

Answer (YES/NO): NO